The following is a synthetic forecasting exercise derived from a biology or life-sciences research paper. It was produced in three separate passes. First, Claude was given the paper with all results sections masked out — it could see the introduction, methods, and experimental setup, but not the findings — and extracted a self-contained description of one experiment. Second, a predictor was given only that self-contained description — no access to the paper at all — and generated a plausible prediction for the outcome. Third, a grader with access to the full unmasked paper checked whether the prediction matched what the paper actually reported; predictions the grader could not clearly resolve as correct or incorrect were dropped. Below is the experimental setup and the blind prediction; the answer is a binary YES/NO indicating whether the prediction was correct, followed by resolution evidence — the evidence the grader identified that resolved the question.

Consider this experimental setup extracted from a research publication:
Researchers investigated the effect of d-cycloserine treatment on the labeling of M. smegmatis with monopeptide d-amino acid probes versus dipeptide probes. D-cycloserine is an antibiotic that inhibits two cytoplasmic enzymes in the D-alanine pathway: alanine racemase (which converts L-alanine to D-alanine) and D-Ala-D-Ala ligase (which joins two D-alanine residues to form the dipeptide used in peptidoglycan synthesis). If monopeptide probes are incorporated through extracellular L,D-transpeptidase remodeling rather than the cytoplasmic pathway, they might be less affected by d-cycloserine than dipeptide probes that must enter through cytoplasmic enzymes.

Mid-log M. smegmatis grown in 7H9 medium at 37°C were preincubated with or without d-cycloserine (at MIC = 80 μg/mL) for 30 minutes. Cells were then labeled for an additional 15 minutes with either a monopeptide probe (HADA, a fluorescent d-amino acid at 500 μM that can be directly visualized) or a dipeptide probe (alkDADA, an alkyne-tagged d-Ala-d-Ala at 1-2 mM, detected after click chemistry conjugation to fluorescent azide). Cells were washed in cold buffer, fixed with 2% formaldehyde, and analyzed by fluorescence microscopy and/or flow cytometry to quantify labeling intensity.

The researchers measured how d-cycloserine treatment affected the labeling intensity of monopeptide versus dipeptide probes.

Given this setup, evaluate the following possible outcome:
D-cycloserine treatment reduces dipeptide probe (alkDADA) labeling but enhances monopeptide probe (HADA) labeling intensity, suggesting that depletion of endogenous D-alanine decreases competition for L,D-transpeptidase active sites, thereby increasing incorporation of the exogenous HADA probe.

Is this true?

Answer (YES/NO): NO